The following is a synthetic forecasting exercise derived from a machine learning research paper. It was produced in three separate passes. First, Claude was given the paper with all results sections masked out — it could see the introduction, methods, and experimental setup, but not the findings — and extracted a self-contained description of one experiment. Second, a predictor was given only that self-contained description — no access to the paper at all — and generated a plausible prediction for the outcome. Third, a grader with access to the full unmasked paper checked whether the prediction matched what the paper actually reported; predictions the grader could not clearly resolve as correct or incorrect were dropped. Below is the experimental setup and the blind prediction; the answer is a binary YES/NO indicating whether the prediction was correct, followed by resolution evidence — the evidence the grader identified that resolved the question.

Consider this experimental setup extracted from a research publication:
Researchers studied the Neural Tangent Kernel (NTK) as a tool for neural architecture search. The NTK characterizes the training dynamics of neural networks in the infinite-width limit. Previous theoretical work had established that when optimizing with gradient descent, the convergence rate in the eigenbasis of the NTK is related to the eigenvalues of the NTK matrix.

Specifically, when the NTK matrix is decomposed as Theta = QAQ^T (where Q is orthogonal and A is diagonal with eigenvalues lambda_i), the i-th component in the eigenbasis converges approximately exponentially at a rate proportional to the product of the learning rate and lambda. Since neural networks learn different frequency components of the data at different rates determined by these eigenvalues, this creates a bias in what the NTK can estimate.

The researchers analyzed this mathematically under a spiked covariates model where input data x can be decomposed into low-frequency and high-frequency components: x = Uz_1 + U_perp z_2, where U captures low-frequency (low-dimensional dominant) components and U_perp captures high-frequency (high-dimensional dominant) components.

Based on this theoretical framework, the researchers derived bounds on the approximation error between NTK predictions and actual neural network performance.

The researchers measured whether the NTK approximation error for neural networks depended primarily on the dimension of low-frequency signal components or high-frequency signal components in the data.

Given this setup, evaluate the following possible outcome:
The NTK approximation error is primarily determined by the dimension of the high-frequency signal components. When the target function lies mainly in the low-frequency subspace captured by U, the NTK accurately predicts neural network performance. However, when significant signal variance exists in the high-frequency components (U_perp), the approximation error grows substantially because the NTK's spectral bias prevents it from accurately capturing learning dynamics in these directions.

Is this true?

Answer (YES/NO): NO